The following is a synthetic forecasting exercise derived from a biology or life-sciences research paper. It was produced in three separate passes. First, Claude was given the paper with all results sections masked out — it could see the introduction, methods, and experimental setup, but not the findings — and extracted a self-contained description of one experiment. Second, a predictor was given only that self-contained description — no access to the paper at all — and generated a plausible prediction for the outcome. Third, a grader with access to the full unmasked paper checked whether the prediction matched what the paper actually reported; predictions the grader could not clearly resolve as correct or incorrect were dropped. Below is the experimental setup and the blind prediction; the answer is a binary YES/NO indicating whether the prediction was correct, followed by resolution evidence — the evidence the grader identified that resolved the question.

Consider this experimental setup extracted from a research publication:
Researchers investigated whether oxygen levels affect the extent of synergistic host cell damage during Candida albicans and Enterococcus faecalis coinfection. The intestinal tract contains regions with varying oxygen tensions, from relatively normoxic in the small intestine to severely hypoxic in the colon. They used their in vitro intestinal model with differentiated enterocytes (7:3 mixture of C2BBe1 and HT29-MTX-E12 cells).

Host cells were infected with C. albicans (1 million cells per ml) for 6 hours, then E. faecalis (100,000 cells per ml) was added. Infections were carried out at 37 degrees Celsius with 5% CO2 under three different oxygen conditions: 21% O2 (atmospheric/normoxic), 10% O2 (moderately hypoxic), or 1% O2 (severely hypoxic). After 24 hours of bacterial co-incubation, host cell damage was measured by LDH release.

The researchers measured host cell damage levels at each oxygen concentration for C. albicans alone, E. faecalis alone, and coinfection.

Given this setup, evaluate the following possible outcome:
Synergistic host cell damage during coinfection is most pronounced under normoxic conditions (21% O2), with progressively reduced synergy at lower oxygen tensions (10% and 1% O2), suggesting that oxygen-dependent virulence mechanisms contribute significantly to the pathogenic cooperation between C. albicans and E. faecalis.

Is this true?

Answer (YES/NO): NO